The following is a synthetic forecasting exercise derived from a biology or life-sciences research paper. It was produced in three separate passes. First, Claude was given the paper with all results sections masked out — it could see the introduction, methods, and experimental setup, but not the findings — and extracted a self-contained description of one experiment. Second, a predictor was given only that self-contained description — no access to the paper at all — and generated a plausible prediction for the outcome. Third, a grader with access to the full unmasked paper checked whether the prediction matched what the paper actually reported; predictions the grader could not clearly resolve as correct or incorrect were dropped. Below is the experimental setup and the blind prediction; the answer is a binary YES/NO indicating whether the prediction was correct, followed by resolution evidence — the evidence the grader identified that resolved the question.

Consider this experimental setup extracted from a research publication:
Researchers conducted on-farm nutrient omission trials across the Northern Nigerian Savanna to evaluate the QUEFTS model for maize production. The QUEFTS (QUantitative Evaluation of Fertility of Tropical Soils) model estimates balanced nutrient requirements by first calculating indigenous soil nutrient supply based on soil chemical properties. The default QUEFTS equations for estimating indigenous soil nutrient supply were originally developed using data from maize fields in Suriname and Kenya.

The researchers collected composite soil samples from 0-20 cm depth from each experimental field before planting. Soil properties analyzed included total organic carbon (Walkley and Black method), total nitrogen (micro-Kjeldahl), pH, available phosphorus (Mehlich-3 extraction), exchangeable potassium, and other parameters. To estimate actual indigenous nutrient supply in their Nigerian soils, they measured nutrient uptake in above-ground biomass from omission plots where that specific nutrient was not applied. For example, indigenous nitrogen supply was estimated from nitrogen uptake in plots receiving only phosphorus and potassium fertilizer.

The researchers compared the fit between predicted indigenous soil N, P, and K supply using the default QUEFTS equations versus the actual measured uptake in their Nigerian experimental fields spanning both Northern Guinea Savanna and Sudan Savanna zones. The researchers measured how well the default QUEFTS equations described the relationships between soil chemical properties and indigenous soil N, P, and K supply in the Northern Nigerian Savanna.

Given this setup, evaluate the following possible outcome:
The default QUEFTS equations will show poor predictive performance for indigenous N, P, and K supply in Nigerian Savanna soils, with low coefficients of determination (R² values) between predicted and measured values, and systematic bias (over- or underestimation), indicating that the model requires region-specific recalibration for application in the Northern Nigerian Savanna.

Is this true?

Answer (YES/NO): YES